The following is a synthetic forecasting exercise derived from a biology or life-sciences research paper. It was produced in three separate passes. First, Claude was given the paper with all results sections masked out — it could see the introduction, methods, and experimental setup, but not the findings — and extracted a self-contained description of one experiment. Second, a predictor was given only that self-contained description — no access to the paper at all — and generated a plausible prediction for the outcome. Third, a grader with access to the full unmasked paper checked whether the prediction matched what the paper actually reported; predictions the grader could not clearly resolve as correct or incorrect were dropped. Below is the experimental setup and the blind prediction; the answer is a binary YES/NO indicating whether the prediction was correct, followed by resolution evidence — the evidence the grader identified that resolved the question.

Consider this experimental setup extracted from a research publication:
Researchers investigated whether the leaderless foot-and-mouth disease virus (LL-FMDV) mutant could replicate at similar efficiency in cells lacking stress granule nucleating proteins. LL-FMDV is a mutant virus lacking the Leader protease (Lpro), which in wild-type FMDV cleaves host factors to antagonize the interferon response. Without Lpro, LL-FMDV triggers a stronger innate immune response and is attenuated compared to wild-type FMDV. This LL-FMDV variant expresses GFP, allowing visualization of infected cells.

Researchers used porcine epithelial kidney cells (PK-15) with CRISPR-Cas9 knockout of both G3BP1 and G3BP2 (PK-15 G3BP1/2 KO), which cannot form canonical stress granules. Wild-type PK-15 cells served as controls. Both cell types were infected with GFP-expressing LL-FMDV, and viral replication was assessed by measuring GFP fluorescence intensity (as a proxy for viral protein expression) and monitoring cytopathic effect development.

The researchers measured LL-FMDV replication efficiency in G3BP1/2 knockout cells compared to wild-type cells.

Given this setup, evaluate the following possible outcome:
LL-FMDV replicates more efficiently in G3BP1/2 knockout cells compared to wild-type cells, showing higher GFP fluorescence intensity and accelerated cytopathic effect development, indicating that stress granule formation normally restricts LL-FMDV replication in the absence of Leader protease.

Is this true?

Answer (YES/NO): NO